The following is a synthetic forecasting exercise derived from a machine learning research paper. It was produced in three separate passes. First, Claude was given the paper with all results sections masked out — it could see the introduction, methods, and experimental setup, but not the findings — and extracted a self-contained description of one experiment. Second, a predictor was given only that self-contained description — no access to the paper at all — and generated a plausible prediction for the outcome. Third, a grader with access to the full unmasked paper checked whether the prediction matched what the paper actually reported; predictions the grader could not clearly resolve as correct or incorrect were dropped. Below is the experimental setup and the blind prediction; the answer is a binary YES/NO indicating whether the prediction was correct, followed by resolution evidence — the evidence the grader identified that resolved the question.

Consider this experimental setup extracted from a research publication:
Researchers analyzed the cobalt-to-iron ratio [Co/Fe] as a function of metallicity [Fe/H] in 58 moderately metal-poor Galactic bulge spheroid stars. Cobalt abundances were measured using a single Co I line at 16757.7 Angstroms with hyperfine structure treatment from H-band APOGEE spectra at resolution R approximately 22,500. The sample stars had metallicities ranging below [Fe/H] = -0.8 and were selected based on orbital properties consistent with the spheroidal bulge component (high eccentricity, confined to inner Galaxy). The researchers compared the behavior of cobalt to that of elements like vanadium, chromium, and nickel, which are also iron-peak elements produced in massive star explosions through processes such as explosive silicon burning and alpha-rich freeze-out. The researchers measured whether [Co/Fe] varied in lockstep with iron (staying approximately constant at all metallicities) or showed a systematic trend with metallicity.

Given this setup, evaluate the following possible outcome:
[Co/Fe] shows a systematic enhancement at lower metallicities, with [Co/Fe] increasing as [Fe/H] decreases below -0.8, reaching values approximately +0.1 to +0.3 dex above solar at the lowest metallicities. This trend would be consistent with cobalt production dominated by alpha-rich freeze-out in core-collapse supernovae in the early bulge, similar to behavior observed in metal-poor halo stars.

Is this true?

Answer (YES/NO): NO